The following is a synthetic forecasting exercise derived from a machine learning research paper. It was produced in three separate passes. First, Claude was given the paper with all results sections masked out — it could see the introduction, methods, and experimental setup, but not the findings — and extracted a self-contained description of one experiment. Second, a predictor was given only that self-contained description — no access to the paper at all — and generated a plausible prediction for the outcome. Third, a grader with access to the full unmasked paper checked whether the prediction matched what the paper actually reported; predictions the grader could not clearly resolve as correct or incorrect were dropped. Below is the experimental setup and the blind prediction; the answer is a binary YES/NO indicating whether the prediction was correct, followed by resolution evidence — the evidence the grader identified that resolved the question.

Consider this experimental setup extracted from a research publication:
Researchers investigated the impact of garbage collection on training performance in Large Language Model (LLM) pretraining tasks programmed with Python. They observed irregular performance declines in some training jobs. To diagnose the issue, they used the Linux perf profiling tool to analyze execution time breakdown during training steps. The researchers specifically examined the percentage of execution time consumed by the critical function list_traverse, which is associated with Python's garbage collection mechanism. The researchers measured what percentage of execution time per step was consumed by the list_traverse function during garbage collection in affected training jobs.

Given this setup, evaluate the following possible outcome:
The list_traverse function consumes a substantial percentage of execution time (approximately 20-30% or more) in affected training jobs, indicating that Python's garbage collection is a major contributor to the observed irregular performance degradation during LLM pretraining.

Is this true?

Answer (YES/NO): YES